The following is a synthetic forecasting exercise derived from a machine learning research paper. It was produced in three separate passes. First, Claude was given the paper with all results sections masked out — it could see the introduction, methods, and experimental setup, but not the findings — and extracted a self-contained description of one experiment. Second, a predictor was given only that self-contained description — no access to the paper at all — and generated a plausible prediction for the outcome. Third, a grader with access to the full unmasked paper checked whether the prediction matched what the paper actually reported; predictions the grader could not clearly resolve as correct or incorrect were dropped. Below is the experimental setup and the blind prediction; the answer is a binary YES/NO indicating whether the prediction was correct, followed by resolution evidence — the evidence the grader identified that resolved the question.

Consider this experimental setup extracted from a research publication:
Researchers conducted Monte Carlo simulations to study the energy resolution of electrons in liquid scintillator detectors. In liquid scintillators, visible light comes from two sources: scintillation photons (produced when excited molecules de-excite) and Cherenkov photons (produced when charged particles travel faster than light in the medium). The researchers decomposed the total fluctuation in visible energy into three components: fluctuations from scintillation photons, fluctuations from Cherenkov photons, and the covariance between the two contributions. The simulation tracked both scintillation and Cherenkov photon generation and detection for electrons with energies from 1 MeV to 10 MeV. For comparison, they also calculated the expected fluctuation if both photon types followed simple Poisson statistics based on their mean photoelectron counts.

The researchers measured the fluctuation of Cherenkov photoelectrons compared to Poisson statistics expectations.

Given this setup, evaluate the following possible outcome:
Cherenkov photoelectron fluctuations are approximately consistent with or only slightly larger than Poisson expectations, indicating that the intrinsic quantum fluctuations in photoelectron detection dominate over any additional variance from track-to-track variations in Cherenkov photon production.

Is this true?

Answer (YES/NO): NO